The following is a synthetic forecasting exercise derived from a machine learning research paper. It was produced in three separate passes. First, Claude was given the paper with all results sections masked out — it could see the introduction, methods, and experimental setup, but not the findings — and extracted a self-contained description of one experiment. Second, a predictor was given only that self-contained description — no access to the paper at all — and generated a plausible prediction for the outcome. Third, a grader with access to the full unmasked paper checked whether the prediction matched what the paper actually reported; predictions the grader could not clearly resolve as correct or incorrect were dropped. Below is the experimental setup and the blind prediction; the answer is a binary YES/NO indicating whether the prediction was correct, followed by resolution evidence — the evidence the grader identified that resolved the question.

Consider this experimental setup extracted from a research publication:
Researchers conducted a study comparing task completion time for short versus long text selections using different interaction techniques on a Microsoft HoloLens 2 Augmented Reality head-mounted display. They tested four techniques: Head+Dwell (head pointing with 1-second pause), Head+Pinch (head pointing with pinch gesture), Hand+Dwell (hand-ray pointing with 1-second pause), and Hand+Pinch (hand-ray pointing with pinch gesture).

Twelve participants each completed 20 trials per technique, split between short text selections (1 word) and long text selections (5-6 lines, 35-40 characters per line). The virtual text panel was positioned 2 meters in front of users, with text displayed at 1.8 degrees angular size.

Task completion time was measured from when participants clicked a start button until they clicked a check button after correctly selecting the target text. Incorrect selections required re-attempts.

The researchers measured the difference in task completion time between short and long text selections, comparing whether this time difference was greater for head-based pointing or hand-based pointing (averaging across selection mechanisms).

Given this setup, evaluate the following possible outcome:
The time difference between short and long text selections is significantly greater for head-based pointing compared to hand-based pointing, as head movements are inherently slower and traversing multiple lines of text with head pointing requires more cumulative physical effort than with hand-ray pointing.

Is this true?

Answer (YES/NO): NO